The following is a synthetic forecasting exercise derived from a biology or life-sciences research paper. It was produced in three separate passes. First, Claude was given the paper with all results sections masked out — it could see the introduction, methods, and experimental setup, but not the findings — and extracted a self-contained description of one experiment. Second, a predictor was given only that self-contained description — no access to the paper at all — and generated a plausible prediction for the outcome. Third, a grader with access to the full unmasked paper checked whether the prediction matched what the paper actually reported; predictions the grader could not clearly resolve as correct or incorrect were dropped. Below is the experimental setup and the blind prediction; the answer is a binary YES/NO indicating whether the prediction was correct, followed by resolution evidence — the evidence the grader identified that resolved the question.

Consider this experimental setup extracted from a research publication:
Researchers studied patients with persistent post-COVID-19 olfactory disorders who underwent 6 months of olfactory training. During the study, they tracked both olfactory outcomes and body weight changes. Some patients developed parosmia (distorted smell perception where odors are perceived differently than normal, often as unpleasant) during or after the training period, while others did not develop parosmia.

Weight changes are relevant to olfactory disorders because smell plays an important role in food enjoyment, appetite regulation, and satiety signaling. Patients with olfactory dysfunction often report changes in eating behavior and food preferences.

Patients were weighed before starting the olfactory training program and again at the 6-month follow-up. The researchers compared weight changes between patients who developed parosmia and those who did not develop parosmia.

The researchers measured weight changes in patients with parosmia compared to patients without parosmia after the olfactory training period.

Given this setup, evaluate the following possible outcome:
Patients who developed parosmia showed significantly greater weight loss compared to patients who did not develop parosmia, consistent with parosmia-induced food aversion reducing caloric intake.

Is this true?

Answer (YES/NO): NO